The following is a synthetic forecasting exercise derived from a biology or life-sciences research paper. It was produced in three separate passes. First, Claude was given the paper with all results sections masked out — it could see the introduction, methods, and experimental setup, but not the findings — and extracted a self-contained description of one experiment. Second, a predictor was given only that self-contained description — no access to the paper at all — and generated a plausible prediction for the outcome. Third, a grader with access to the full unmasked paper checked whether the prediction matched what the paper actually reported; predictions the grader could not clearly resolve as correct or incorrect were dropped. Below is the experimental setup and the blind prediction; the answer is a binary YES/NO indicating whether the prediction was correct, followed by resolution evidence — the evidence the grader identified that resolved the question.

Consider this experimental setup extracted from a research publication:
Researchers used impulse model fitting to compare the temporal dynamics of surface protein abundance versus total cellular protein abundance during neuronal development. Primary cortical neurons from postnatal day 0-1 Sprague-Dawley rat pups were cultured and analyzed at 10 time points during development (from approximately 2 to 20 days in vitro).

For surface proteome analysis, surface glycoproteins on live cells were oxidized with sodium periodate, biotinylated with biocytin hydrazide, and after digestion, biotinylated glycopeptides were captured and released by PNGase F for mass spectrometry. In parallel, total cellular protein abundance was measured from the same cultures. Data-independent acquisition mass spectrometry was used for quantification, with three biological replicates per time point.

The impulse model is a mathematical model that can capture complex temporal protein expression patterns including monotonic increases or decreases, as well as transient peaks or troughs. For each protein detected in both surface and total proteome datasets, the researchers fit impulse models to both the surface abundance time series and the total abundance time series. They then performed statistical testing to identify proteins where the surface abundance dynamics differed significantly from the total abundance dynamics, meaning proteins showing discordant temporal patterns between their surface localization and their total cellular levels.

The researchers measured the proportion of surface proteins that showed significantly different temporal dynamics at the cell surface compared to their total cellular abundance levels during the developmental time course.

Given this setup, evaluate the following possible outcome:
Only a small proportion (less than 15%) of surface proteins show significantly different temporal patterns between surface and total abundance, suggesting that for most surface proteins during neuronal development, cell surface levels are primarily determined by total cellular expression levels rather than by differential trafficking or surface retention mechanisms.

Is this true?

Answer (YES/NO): NO